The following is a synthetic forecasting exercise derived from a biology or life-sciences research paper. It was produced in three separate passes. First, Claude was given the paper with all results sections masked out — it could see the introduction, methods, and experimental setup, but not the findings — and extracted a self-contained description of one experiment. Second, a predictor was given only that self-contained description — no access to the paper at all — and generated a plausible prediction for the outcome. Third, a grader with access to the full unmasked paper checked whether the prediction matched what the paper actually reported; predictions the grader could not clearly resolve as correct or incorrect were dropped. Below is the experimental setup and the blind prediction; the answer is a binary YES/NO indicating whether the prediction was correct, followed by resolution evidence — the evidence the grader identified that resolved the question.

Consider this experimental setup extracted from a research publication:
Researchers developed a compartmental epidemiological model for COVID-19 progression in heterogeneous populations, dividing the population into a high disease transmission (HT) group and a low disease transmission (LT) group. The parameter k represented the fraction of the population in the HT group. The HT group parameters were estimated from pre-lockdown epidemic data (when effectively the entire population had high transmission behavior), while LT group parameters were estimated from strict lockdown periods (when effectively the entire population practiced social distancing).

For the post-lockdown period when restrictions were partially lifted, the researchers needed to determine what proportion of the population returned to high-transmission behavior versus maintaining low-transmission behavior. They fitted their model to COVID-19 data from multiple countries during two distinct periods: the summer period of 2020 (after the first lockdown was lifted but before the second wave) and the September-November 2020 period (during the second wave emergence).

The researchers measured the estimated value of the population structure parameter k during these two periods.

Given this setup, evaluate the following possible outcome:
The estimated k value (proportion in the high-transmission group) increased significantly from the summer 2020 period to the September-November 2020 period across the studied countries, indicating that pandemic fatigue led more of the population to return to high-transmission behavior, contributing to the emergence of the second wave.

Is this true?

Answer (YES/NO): YES